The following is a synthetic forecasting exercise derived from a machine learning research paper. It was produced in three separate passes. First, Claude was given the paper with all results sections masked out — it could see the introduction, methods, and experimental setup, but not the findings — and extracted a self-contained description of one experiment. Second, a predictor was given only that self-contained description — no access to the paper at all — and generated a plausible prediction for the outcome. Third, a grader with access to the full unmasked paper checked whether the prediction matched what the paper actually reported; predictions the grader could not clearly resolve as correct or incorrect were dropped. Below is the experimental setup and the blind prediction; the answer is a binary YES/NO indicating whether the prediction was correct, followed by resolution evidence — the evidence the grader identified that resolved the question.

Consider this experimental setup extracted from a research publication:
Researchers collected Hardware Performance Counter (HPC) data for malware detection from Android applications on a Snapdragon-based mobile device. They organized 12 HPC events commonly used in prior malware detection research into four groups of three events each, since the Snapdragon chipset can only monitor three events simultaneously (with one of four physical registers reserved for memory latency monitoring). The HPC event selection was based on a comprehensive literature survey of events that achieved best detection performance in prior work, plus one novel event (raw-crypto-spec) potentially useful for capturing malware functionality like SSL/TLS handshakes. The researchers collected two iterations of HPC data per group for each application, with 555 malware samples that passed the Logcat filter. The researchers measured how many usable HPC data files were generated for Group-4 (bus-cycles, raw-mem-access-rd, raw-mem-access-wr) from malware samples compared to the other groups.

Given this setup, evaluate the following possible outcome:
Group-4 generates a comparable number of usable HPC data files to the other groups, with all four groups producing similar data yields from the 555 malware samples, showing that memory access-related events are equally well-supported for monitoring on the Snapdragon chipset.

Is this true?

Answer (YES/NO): NO